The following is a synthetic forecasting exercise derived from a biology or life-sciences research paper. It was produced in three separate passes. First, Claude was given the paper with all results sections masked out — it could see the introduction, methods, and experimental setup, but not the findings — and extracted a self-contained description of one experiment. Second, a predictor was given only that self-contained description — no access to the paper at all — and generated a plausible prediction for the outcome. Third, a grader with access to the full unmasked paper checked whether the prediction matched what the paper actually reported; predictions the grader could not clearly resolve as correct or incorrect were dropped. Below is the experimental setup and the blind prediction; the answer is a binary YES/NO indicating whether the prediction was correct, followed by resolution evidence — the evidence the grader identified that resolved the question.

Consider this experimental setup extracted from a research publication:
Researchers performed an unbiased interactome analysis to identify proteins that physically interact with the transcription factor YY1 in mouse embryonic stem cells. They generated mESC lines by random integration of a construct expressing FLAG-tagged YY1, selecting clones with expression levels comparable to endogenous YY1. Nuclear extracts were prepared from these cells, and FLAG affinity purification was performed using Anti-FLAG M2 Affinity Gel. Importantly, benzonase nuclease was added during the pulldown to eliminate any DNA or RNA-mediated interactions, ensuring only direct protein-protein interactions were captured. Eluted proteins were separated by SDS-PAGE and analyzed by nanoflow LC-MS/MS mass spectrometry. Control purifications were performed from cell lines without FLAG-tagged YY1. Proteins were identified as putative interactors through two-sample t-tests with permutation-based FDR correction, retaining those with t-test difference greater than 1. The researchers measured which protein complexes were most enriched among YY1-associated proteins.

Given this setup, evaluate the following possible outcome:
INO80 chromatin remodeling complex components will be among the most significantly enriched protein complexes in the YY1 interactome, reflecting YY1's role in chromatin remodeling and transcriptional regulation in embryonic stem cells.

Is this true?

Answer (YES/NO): YES